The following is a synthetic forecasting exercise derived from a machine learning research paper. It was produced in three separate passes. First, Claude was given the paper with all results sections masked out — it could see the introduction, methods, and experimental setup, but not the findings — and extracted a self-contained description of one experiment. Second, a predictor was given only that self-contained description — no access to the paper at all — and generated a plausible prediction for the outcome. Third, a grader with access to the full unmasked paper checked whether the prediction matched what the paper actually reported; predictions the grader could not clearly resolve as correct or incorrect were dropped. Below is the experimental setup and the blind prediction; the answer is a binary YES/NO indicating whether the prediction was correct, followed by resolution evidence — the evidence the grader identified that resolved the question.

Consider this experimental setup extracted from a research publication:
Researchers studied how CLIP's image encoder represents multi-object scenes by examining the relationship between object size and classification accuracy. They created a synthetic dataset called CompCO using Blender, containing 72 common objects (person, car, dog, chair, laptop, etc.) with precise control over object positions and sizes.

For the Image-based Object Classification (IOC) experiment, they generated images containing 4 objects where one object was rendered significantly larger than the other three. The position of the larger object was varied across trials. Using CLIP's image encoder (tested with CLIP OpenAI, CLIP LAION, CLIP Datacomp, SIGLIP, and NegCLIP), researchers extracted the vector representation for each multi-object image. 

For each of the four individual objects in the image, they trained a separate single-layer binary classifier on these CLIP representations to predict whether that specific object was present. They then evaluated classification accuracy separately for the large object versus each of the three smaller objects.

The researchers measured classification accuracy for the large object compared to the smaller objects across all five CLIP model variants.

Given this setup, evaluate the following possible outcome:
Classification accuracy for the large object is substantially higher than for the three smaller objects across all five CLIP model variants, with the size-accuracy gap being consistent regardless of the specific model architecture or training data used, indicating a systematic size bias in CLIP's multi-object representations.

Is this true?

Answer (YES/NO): YES